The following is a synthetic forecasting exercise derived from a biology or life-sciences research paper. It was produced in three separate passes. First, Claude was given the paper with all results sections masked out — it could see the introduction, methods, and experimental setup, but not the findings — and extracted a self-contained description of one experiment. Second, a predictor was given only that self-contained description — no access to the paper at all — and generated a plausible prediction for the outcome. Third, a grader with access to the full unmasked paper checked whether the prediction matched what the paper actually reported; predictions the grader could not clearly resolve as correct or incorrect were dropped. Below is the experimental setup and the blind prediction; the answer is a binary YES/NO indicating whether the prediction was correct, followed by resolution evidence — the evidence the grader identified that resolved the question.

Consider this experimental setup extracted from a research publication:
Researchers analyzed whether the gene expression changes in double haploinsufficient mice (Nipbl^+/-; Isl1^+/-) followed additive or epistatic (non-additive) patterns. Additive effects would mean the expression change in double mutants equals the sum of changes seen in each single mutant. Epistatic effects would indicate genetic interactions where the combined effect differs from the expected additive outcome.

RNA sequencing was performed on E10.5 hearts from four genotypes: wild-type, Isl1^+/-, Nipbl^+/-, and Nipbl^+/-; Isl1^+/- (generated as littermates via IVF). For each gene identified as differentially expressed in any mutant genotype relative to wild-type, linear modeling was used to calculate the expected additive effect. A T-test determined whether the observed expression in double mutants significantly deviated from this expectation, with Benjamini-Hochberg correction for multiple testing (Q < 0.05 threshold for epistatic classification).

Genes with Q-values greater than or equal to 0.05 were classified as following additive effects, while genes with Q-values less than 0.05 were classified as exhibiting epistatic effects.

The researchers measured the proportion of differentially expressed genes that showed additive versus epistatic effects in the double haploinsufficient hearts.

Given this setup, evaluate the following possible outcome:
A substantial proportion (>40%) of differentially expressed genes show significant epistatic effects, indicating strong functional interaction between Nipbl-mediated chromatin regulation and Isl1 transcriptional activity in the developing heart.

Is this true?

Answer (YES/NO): NO